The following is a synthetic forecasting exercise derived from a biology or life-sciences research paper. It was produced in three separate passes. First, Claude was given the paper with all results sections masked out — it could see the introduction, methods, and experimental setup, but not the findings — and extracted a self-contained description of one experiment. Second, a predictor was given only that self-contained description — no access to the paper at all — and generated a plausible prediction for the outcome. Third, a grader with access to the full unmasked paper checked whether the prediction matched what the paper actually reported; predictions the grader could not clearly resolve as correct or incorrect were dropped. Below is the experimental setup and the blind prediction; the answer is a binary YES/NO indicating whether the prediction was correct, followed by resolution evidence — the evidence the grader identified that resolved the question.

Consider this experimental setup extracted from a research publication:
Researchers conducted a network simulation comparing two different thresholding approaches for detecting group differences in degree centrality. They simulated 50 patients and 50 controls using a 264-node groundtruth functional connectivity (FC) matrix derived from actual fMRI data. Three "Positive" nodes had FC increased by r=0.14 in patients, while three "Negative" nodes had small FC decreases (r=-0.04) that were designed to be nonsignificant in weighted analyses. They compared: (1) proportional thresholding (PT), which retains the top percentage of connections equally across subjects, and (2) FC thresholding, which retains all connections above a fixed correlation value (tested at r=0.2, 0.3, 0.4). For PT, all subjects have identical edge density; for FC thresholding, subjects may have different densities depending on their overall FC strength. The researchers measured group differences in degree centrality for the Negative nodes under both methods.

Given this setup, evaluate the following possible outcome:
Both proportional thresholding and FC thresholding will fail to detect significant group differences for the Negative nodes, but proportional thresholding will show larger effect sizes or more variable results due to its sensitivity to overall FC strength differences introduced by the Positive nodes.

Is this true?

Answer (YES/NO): NO